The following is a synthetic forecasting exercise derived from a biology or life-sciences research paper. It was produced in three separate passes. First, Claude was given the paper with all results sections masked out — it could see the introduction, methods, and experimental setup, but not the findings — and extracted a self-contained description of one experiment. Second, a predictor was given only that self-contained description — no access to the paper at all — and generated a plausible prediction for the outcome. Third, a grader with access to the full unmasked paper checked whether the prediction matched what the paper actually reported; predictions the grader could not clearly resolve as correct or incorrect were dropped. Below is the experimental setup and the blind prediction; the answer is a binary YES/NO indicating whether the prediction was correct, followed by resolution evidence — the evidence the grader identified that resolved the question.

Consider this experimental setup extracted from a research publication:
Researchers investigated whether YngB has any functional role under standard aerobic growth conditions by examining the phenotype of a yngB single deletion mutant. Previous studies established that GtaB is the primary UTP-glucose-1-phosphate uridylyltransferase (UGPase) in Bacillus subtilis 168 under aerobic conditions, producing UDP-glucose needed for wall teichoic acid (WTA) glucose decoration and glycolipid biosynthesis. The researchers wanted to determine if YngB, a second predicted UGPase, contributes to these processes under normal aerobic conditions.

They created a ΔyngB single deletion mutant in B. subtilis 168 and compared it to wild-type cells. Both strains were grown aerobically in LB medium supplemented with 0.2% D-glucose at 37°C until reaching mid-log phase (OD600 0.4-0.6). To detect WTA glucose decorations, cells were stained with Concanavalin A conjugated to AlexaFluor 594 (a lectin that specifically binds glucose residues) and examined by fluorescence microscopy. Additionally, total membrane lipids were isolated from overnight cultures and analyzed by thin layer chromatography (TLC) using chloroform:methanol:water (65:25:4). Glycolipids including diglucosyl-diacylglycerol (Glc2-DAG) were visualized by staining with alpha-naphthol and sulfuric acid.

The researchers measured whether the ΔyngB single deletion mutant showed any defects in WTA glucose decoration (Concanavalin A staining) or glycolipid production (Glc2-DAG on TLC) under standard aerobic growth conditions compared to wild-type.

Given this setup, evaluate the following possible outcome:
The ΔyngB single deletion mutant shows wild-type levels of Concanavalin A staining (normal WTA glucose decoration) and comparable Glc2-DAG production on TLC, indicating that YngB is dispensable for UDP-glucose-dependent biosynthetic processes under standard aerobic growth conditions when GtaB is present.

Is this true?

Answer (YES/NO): YES